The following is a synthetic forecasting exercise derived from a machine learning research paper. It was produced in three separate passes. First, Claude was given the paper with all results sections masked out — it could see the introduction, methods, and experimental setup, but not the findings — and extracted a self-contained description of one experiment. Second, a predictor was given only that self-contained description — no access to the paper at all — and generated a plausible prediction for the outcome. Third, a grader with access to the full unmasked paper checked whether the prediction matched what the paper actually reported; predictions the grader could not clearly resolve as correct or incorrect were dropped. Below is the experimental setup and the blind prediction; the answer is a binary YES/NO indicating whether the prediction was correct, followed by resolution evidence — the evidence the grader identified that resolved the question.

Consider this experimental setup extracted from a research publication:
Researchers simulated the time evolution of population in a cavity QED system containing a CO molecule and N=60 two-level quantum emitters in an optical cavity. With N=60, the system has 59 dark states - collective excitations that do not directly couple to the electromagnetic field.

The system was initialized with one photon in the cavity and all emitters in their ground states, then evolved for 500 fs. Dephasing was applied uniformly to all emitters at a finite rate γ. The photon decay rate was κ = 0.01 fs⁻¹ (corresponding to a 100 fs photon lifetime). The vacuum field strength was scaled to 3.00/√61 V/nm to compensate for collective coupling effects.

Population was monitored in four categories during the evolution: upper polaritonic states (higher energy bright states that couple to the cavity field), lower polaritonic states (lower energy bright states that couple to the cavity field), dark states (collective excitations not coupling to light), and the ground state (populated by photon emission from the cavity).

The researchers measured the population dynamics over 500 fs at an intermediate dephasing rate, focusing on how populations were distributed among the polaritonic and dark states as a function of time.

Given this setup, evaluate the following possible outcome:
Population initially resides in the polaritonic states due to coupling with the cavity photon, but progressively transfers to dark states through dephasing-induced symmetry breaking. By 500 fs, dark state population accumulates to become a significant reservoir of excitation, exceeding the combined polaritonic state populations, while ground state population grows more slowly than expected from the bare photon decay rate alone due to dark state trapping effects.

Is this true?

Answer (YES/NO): YES